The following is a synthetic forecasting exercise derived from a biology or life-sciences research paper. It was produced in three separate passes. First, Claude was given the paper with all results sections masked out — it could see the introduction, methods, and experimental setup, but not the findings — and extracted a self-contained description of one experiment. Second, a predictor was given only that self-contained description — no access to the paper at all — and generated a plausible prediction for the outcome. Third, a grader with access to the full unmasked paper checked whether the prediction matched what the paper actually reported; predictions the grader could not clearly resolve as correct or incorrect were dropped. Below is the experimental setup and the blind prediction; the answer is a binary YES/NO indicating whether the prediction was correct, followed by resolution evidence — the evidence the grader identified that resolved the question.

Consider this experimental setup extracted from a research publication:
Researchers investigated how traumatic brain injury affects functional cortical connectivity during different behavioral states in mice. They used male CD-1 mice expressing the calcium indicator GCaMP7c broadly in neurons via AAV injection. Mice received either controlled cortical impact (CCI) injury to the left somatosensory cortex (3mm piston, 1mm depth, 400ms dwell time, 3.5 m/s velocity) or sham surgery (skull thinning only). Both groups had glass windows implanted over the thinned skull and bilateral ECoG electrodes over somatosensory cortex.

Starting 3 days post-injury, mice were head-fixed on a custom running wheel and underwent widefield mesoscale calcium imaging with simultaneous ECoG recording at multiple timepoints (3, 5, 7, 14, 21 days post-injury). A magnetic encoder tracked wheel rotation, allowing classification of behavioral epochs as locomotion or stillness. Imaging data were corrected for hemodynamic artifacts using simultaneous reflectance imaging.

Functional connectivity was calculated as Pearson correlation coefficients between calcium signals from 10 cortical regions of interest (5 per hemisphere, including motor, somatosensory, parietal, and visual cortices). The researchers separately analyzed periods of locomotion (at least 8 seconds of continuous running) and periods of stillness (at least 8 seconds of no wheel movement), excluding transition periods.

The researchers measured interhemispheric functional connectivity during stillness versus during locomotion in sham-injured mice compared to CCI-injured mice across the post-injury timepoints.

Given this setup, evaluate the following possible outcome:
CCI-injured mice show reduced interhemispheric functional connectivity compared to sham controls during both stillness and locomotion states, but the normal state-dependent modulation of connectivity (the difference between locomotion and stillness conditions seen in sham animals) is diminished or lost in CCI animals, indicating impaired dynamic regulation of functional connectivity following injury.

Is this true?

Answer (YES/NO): YES